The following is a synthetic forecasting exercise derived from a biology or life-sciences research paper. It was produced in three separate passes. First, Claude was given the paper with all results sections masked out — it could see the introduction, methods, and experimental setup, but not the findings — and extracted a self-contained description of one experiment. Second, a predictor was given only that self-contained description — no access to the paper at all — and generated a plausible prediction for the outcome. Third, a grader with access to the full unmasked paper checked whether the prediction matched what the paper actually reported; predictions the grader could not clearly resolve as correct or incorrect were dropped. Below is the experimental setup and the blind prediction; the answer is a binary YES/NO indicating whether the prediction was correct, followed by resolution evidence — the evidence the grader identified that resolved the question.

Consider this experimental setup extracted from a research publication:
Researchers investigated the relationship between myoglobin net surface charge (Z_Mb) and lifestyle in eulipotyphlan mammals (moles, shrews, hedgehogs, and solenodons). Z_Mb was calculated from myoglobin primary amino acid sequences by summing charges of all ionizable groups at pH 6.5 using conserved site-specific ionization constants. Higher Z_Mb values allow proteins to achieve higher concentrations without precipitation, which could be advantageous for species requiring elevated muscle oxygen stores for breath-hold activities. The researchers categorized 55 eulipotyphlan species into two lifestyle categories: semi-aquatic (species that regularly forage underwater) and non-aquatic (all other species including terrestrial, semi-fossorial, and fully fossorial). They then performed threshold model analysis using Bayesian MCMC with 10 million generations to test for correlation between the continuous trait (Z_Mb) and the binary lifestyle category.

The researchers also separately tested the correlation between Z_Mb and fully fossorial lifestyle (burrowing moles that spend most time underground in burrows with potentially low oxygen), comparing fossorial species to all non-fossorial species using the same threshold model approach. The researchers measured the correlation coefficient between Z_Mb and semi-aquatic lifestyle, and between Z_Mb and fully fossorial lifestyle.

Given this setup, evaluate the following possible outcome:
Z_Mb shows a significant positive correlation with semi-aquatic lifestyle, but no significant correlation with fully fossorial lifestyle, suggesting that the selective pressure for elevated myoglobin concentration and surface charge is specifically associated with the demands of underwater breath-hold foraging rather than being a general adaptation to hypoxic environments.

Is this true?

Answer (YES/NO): YES